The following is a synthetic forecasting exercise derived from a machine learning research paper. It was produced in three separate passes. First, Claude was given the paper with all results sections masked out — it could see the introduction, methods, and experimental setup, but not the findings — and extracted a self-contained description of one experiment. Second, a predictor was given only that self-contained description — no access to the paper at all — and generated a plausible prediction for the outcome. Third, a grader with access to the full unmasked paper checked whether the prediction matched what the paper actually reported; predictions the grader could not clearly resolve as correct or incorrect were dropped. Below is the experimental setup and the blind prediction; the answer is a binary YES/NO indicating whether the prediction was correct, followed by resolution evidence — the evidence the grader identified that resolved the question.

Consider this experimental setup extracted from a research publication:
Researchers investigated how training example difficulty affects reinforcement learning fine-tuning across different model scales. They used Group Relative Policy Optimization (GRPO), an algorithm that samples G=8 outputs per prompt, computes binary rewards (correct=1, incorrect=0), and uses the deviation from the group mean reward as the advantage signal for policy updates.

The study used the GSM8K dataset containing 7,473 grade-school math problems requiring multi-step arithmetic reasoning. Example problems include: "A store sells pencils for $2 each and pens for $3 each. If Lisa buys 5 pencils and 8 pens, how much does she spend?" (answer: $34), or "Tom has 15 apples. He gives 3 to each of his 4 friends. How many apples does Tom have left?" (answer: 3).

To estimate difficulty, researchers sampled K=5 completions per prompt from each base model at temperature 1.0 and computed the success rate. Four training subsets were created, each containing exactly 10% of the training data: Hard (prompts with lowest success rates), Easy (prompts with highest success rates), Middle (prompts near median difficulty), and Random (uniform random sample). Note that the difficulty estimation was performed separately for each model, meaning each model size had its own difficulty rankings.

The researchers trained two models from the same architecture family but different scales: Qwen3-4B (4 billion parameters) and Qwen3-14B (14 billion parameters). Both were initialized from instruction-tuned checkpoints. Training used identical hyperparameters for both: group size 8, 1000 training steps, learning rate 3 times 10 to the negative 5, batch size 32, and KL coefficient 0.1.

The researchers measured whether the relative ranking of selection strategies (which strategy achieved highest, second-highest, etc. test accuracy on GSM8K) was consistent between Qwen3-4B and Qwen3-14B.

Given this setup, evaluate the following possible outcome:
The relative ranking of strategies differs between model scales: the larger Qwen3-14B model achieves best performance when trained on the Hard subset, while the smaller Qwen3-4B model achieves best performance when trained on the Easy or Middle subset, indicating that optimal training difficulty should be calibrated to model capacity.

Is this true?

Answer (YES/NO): NO